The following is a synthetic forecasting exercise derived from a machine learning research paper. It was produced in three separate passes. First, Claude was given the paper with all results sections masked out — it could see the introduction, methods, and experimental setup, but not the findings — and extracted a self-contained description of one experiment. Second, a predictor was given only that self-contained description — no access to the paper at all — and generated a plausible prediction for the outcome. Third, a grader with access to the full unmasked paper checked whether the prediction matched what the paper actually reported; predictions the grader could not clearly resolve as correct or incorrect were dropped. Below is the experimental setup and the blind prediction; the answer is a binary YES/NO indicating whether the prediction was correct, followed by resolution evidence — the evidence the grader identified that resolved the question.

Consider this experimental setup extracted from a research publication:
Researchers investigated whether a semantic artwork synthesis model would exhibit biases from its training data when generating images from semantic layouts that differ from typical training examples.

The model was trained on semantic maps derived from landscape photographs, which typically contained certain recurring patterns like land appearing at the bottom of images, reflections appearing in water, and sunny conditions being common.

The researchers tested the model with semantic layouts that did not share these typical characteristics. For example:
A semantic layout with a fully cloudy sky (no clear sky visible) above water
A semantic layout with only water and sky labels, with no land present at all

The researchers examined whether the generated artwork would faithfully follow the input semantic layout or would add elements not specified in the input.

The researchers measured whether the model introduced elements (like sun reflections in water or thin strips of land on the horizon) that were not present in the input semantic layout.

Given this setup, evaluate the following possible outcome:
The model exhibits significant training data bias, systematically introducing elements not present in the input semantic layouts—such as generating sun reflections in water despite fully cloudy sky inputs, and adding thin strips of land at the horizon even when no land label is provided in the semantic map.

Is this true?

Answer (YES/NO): YES